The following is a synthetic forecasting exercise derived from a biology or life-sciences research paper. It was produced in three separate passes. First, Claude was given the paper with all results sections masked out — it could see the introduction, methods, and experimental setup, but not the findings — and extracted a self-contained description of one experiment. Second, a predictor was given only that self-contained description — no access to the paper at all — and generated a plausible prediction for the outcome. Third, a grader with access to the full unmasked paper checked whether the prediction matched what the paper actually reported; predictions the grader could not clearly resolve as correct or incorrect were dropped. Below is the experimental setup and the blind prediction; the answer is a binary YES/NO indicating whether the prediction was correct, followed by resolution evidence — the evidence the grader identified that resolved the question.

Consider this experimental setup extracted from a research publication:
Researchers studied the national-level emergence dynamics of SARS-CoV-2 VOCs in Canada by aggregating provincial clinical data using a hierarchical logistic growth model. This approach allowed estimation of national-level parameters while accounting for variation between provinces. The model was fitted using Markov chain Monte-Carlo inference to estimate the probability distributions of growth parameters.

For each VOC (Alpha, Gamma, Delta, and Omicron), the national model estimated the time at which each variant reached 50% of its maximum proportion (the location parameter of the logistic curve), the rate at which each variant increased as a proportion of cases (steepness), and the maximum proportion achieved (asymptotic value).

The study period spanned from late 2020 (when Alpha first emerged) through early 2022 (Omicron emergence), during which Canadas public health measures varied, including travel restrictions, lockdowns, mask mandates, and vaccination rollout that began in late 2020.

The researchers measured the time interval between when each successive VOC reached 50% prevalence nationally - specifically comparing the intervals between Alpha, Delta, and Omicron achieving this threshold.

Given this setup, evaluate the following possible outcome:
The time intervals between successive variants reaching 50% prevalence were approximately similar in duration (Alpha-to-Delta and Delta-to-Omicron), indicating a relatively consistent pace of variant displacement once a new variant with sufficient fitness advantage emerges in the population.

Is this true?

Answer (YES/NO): NO